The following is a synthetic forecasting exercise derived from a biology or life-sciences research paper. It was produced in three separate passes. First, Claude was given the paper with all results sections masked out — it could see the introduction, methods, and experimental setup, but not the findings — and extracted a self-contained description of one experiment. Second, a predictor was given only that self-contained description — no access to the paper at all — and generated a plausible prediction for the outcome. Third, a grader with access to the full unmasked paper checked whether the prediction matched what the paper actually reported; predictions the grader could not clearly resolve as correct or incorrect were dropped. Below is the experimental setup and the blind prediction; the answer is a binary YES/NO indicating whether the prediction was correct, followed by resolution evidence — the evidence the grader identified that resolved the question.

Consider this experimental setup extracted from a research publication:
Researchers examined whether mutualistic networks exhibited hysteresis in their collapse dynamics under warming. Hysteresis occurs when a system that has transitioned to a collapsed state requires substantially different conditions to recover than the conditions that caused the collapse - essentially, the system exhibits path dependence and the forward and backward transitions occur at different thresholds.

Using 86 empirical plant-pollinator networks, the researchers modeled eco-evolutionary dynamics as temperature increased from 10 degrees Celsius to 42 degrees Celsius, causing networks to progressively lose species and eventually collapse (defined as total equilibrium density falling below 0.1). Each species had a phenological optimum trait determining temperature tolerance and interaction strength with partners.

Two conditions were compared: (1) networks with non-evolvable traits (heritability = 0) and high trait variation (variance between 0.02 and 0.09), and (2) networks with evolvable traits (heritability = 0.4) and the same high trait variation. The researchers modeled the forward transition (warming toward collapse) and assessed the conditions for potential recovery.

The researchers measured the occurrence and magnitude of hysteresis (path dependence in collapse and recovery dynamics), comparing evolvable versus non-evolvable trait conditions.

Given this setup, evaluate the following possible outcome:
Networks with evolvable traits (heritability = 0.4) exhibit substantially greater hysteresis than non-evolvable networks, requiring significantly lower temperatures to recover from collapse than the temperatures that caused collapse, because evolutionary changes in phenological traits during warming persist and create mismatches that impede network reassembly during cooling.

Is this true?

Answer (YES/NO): NO